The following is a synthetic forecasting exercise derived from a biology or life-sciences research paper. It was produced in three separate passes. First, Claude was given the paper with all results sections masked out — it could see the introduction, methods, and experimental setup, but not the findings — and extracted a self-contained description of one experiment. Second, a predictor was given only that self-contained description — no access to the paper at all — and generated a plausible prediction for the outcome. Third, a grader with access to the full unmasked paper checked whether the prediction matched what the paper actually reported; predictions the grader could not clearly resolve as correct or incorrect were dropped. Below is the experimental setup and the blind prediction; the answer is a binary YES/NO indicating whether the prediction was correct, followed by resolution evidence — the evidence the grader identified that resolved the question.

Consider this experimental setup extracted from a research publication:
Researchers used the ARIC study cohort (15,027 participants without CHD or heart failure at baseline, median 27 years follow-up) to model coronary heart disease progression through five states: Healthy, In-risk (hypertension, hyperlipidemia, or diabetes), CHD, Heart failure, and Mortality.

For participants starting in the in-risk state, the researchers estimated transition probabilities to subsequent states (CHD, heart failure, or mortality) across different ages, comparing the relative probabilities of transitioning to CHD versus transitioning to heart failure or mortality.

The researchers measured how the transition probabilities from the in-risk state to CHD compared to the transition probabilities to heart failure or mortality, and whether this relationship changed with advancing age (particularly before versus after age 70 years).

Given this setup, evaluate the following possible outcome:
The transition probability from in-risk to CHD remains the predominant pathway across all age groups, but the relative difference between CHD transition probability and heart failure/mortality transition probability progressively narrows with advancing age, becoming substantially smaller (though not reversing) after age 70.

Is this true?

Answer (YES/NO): NO